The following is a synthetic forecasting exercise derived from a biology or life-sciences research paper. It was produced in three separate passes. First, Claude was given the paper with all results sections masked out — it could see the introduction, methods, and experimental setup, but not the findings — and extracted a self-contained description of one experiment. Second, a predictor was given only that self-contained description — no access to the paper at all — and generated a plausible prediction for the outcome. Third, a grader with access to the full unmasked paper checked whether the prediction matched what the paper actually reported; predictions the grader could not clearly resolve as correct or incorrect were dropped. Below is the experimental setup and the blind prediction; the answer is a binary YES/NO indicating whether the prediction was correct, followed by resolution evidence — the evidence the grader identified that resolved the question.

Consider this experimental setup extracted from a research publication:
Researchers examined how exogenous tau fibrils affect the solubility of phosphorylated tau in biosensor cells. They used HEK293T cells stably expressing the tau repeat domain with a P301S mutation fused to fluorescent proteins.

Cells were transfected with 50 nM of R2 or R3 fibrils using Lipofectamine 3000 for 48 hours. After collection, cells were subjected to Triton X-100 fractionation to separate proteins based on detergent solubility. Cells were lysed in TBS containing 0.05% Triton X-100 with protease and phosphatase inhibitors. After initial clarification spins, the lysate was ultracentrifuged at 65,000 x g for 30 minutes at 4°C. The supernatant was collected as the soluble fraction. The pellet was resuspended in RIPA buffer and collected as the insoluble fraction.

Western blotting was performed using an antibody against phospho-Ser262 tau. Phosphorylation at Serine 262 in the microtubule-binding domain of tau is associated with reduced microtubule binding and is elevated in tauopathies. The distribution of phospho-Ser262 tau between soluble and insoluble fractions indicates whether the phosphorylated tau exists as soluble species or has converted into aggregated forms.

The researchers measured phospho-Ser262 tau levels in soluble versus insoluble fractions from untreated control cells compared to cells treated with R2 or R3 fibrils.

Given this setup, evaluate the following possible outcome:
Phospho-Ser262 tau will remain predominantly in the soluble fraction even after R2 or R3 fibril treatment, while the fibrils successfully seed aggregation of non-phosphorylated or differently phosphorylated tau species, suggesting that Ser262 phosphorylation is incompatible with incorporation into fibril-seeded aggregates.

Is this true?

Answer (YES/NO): NO